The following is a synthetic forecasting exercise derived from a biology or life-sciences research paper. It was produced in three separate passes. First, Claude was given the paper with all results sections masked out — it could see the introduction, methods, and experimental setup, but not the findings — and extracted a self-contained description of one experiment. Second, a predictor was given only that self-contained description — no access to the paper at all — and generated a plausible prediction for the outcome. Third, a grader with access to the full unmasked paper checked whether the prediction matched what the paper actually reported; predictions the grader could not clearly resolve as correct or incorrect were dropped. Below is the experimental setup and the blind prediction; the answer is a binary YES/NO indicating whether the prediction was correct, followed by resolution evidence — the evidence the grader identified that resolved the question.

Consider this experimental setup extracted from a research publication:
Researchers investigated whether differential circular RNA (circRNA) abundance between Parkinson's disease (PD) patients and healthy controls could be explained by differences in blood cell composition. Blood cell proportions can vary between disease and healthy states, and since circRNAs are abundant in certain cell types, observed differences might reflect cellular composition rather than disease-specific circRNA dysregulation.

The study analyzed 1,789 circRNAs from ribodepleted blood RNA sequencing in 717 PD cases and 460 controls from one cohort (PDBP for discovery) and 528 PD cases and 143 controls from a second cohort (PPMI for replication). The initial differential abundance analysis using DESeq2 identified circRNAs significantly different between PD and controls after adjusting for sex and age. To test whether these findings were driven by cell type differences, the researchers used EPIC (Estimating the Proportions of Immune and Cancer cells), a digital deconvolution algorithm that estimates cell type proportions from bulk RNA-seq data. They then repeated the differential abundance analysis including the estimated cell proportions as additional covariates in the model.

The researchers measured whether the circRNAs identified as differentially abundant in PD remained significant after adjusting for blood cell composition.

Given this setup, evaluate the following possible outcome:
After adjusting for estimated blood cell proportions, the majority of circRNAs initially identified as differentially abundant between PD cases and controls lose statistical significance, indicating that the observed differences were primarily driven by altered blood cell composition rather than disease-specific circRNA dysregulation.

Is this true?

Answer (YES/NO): NO